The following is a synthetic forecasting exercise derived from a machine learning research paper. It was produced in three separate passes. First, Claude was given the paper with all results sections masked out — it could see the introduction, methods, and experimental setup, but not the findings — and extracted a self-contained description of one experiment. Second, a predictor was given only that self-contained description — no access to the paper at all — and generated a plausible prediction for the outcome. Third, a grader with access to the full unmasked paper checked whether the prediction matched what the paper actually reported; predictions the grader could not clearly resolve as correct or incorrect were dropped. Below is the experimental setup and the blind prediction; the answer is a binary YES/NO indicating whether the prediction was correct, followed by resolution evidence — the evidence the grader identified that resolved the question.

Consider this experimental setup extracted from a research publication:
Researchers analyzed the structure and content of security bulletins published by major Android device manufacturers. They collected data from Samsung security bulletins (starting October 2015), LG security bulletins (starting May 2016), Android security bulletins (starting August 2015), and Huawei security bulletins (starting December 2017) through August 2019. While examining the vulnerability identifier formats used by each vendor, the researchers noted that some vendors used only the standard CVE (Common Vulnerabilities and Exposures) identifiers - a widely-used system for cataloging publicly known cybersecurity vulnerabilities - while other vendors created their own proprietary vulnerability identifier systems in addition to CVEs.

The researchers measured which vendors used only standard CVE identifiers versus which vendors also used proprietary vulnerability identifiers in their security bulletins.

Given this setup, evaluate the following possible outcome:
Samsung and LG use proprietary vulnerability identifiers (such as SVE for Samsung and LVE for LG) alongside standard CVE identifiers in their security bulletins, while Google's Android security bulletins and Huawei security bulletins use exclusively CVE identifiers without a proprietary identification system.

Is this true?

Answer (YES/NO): YES